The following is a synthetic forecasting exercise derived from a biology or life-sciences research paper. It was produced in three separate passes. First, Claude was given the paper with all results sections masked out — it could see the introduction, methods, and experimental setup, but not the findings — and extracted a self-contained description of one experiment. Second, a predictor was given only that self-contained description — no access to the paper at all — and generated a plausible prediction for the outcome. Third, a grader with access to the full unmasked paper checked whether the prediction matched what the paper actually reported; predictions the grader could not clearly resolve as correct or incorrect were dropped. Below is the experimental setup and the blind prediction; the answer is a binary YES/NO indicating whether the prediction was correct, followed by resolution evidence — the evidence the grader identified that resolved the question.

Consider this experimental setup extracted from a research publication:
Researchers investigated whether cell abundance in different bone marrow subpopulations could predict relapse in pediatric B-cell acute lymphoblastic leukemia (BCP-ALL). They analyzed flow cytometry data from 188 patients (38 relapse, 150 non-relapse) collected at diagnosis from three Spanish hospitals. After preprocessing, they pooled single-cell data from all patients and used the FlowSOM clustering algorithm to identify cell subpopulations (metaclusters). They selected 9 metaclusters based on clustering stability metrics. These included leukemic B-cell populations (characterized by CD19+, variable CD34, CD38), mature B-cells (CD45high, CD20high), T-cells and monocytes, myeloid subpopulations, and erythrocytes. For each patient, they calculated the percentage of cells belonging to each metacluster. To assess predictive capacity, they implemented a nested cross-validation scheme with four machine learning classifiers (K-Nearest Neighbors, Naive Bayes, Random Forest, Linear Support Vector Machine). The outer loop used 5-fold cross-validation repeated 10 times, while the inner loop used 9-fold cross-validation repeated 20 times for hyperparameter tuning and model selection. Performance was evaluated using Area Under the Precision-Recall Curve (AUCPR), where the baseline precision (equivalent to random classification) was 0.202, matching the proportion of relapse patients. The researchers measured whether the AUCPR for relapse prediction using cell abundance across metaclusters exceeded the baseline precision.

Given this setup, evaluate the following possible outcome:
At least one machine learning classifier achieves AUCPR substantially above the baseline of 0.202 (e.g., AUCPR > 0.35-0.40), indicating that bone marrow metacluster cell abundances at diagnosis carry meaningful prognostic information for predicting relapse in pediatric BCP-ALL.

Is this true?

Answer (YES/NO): NO